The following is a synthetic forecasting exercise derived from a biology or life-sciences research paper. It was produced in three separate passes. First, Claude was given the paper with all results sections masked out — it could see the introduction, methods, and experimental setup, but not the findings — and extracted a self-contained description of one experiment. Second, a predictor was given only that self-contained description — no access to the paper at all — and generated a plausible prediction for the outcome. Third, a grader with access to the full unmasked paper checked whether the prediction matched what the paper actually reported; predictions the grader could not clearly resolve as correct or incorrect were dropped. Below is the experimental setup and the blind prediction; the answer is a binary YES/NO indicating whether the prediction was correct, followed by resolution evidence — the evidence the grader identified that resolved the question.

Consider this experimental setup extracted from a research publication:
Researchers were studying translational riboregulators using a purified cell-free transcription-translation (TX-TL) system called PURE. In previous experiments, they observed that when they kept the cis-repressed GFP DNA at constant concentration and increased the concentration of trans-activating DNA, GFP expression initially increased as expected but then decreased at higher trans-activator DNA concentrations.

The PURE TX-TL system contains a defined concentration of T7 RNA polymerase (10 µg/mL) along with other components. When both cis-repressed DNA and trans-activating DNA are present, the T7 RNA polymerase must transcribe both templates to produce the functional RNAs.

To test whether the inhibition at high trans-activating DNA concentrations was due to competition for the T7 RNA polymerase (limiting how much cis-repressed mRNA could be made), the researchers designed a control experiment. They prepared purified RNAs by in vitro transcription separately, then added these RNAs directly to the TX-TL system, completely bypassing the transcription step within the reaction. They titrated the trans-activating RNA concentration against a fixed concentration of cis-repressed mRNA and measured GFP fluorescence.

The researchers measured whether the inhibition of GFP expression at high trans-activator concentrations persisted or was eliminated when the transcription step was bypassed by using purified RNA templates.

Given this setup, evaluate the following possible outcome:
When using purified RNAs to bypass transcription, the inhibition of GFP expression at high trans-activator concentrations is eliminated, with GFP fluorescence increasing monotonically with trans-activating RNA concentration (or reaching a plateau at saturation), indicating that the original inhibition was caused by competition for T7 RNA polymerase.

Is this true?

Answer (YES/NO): YES